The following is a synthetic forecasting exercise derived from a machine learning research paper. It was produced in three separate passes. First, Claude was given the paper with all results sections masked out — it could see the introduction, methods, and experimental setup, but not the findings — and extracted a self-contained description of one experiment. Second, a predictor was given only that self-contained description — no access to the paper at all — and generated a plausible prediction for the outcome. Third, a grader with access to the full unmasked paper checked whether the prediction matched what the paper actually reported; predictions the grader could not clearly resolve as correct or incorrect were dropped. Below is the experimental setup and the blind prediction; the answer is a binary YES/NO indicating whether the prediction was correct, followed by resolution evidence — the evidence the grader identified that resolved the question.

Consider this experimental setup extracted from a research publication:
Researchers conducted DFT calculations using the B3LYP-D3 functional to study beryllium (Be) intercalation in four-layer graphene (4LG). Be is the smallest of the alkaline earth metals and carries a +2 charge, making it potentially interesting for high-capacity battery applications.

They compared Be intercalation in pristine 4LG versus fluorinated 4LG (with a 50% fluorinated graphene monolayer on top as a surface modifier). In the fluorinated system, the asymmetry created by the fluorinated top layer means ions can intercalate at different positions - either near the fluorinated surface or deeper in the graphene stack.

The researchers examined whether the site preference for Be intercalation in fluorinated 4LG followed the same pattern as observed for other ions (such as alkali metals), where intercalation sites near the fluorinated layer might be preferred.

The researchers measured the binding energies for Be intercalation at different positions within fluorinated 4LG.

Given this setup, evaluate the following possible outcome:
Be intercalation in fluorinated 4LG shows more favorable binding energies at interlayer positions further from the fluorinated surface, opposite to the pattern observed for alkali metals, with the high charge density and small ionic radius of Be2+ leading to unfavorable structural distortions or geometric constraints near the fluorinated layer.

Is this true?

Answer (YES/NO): NO